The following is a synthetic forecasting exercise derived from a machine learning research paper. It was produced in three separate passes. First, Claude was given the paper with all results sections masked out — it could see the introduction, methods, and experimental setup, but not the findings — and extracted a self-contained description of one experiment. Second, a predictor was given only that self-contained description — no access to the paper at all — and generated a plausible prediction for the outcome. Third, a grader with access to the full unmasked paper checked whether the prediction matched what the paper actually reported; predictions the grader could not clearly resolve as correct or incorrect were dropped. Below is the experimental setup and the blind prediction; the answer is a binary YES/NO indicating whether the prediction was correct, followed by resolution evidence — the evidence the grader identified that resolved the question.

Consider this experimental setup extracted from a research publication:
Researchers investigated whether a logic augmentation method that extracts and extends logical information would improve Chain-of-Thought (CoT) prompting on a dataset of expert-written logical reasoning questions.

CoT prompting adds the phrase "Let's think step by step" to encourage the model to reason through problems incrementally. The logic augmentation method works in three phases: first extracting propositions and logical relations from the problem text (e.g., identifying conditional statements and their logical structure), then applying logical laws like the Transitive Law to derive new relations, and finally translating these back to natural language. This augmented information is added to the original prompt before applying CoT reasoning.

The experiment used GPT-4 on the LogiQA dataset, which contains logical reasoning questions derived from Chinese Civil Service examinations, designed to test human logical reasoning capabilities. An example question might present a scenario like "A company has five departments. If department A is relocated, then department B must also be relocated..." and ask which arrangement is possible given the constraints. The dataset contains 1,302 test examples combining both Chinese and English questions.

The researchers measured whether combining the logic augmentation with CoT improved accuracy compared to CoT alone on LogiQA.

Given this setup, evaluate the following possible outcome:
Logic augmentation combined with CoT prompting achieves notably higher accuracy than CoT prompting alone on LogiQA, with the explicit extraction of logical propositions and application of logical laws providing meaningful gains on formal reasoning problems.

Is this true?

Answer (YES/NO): NO